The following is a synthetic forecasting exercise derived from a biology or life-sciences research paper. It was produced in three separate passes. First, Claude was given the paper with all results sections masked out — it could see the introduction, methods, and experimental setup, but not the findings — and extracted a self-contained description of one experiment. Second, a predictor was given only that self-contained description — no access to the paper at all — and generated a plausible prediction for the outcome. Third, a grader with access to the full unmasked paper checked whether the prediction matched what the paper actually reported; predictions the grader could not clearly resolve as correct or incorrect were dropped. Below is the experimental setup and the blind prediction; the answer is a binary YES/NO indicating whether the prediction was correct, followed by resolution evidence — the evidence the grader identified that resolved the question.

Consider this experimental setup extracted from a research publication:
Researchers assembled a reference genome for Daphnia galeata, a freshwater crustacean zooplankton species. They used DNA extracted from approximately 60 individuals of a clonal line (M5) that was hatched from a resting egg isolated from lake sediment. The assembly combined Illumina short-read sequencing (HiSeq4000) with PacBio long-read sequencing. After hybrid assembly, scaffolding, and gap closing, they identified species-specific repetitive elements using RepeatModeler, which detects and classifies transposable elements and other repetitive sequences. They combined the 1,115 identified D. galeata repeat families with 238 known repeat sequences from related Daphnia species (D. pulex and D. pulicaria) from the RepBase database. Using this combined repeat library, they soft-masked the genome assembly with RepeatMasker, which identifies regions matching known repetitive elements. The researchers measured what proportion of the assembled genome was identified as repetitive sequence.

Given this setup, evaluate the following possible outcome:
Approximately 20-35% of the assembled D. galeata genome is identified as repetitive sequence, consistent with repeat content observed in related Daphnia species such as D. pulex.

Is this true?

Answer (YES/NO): YES